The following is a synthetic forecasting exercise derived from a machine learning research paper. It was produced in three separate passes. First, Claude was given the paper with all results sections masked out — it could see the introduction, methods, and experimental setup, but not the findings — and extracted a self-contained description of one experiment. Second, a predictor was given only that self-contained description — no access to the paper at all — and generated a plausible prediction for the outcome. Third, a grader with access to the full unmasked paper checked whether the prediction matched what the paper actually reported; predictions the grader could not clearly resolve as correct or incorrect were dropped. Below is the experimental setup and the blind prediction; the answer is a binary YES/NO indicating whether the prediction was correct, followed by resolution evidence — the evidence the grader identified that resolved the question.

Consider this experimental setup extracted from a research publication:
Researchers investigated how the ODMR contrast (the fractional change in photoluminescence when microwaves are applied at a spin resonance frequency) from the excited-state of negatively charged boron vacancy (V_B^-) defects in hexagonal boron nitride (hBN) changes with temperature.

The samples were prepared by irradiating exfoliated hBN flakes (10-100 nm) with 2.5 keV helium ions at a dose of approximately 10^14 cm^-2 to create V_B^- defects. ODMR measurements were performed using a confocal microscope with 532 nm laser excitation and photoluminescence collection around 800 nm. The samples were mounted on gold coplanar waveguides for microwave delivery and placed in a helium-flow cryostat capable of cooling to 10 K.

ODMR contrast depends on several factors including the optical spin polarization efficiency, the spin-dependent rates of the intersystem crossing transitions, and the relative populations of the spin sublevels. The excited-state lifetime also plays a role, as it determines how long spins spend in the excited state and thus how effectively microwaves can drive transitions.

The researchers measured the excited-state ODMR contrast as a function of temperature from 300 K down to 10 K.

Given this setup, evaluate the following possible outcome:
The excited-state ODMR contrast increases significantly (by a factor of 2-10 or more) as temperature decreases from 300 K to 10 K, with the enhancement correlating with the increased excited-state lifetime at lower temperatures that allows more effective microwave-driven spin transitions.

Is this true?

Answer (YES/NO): YES